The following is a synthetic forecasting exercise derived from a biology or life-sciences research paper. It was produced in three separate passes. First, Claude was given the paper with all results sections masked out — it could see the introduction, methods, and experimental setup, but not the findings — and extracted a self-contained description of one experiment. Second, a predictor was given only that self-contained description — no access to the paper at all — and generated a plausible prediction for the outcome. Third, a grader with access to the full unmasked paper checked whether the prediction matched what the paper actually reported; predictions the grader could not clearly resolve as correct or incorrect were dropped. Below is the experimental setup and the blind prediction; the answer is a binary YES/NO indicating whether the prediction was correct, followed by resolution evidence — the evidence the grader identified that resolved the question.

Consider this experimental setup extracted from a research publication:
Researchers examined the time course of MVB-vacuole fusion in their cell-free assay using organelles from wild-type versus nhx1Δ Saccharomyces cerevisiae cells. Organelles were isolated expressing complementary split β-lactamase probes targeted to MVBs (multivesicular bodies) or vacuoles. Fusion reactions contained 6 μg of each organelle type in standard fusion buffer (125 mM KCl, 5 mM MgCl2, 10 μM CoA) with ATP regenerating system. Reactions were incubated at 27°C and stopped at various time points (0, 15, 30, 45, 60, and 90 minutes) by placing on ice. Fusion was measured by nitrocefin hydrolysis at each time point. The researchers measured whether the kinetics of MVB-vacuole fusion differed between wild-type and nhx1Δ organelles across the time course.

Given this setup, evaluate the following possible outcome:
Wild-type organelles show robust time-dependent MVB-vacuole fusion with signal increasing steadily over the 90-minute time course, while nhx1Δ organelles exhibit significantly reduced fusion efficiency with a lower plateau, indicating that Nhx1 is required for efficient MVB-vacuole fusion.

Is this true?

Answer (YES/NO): YES